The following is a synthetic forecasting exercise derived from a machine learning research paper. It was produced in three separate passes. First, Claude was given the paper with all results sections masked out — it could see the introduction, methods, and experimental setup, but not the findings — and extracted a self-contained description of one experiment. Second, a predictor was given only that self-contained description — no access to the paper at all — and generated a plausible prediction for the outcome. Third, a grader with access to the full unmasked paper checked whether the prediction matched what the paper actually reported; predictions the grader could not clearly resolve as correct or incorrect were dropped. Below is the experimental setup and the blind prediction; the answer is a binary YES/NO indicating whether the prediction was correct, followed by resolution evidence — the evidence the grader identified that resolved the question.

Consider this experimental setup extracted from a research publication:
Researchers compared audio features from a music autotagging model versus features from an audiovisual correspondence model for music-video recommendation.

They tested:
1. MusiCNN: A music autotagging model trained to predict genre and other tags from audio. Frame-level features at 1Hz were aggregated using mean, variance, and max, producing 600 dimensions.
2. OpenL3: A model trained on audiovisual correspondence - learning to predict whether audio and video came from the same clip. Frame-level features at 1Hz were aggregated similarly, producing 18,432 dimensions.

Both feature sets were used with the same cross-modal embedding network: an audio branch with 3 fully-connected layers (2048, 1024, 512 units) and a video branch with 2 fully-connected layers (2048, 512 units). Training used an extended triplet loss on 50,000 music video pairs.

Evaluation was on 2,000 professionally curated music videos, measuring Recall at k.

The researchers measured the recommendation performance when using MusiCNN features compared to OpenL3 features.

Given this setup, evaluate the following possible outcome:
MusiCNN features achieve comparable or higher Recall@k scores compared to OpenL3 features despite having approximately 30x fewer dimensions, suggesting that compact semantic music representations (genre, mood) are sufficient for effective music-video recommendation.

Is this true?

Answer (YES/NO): NO